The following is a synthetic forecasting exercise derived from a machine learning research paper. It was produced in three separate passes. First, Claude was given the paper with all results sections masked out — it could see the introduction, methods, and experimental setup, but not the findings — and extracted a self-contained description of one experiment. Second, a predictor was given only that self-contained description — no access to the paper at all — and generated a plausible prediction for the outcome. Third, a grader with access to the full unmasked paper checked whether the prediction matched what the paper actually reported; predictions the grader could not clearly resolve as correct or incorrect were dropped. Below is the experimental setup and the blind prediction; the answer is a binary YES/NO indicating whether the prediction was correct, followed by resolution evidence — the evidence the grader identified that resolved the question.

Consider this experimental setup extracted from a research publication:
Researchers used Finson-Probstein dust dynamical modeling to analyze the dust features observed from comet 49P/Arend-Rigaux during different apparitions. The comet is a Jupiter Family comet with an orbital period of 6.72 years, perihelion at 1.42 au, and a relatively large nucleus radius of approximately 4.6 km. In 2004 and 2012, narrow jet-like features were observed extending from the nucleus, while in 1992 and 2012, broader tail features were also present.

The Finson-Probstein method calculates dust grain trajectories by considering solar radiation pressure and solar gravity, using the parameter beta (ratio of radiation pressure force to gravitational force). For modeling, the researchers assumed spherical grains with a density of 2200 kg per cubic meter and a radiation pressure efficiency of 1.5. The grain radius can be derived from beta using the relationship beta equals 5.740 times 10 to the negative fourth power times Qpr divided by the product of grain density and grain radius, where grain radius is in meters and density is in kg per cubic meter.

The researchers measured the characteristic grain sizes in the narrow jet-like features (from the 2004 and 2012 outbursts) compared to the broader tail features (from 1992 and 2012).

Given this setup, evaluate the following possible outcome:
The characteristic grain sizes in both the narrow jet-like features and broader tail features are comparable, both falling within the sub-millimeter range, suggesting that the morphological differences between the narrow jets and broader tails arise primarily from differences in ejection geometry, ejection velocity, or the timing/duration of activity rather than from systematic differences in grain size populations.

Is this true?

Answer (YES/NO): NO